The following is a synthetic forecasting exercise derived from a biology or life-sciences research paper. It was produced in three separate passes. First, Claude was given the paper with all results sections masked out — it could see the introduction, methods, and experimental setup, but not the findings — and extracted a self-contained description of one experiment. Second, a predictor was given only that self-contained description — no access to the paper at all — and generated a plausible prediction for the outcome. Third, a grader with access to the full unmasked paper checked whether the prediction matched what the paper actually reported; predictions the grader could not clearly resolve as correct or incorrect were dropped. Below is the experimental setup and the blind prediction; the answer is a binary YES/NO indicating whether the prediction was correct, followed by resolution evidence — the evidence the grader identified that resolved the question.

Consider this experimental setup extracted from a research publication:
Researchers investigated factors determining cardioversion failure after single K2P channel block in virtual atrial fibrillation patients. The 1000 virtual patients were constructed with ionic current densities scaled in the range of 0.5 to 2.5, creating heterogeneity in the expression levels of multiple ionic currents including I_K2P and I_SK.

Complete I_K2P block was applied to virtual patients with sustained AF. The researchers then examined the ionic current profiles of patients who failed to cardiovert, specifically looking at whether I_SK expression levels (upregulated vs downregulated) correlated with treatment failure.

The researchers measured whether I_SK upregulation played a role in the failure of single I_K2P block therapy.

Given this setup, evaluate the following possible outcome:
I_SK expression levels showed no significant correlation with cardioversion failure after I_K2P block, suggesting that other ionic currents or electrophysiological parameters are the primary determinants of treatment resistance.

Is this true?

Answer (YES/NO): NO